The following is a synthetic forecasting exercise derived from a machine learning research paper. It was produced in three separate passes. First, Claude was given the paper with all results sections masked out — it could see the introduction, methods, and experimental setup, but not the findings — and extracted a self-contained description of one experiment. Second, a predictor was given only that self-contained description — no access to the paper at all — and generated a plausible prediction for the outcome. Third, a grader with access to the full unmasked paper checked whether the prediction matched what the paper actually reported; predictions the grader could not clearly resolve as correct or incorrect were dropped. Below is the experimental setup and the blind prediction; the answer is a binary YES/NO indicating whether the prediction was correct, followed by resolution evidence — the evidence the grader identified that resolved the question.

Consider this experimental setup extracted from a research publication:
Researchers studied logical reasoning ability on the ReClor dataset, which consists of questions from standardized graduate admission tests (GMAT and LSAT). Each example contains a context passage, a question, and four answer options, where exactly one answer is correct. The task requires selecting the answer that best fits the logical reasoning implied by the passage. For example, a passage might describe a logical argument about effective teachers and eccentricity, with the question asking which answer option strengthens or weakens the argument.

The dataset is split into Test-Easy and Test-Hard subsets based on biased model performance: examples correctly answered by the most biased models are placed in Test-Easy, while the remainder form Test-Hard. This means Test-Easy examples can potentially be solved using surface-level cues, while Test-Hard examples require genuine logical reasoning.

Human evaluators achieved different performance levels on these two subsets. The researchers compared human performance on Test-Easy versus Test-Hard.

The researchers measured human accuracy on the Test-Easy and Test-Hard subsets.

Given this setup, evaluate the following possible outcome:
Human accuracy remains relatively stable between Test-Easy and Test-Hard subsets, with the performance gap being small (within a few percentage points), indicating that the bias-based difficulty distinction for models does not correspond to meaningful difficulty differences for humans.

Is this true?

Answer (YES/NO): NO